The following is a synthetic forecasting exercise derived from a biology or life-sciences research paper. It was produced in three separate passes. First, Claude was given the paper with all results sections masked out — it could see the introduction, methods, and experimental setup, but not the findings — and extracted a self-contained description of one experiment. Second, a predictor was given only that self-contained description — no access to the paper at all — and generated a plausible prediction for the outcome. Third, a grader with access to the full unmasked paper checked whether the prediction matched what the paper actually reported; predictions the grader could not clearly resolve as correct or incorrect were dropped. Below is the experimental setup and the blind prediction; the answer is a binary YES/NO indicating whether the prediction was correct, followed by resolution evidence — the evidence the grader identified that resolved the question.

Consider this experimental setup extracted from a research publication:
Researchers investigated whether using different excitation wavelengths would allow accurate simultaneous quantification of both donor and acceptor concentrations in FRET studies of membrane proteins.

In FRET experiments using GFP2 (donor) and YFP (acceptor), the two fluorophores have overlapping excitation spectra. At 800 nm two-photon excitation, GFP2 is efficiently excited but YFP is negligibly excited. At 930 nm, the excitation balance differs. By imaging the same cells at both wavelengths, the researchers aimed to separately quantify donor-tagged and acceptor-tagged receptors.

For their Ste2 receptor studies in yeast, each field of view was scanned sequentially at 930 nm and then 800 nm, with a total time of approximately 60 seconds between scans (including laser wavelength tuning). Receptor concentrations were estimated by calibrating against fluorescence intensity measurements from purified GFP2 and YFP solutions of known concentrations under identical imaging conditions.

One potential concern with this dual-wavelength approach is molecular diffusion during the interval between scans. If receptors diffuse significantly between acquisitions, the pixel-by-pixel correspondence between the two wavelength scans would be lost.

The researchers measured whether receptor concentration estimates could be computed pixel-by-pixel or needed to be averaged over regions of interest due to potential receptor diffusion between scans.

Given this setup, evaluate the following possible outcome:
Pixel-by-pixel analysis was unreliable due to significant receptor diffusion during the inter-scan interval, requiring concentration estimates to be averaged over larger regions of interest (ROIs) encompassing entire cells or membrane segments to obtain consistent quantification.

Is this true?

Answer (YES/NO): YES